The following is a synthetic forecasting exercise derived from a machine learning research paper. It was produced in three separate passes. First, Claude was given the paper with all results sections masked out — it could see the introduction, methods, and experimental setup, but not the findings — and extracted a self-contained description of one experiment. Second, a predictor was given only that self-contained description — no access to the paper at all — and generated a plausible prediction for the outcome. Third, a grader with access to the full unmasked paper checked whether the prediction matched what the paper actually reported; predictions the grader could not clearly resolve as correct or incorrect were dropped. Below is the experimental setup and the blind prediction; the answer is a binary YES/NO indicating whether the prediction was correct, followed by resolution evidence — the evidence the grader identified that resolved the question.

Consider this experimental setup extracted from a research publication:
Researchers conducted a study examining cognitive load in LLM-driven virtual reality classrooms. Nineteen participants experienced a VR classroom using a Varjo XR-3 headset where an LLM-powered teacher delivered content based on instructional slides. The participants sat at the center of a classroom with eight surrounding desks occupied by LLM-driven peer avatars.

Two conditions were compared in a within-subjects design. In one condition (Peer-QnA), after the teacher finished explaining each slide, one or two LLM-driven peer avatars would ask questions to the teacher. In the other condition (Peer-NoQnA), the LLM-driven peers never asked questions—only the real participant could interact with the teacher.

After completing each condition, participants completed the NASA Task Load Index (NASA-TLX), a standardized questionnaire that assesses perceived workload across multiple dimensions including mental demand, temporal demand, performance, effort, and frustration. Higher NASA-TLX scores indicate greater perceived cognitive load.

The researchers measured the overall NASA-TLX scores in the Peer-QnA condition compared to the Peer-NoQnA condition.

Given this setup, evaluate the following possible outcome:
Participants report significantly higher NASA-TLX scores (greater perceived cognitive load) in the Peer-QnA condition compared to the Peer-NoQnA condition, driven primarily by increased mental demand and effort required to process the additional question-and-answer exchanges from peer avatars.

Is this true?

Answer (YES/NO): NO